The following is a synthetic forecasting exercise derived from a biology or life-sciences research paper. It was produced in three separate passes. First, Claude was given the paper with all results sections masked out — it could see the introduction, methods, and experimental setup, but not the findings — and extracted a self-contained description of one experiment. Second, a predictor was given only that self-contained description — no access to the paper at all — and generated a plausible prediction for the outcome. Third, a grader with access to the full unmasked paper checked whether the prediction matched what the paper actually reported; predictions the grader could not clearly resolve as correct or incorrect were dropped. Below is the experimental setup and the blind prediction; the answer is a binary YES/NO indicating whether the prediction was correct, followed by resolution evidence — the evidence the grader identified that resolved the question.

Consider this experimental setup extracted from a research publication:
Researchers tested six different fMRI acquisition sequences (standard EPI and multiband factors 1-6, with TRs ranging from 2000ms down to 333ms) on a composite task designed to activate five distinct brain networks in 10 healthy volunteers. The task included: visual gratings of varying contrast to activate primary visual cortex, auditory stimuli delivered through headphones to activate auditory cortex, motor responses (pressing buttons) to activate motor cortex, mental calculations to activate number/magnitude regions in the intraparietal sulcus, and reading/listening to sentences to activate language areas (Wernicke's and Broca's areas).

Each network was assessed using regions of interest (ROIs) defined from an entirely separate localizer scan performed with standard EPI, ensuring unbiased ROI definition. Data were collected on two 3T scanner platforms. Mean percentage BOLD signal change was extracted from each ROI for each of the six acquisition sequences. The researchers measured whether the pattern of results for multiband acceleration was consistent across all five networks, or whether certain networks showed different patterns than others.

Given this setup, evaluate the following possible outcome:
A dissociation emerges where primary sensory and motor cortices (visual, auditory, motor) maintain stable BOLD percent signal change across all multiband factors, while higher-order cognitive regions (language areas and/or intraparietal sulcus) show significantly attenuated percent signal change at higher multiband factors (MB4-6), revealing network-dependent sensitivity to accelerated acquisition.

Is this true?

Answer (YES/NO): NO